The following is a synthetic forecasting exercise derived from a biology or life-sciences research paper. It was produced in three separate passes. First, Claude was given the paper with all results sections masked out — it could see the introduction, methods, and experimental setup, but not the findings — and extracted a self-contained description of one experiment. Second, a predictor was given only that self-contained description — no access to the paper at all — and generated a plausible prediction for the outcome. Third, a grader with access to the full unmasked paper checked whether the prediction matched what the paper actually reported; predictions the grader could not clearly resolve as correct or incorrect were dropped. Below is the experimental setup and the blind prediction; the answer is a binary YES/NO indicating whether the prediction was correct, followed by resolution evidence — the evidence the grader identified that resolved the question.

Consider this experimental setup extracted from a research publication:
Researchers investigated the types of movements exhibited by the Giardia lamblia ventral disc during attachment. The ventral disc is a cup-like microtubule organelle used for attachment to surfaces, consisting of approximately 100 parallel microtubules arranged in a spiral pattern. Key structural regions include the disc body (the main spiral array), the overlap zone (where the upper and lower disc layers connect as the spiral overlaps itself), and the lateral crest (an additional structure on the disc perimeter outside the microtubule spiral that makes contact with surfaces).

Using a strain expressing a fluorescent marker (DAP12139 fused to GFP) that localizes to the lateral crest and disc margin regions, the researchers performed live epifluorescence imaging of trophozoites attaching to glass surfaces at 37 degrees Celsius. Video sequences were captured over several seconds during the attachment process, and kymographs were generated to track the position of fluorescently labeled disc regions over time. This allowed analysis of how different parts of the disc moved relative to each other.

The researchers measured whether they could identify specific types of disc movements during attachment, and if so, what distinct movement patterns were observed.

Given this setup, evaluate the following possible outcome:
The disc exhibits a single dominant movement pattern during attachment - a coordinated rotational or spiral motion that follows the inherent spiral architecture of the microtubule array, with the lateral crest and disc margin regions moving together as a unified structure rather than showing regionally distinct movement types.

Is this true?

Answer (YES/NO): NO